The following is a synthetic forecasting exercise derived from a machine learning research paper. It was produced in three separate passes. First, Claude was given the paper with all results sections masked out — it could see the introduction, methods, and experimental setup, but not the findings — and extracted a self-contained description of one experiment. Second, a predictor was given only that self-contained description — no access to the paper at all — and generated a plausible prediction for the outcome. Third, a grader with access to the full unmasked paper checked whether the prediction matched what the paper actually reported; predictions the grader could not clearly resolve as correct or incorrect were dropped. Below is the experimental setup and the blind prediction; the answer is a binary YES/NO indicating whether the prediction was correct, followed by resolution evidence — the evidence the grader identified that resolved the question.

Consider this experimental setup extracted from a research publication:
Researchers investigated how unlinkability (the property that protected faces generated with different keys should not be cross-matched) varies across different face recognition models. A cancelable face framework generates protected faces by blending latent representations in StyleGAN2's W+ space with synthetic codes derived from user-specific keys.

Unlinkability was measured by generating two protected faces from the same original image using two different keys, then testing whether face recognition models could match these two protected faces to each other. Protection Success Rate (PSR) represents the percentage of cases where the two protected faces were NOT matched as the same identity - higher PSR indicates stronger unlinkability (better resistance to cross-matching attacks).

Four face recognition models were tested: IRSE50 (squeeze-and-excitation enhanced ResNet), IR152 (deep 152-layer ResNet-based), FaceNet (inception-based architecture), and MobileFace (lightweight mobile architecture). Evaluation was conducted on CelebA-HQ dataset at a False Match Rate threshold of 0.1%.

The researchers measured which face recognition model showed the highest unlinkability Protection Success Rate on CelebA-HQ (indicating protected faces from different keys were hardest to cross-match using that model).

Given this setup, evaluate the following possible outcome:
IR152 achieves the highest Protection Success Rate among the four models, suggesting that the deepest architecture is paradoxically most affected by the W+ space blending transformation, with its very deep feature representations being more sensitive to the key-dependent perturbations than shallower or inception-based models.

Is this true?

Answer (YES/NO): NO